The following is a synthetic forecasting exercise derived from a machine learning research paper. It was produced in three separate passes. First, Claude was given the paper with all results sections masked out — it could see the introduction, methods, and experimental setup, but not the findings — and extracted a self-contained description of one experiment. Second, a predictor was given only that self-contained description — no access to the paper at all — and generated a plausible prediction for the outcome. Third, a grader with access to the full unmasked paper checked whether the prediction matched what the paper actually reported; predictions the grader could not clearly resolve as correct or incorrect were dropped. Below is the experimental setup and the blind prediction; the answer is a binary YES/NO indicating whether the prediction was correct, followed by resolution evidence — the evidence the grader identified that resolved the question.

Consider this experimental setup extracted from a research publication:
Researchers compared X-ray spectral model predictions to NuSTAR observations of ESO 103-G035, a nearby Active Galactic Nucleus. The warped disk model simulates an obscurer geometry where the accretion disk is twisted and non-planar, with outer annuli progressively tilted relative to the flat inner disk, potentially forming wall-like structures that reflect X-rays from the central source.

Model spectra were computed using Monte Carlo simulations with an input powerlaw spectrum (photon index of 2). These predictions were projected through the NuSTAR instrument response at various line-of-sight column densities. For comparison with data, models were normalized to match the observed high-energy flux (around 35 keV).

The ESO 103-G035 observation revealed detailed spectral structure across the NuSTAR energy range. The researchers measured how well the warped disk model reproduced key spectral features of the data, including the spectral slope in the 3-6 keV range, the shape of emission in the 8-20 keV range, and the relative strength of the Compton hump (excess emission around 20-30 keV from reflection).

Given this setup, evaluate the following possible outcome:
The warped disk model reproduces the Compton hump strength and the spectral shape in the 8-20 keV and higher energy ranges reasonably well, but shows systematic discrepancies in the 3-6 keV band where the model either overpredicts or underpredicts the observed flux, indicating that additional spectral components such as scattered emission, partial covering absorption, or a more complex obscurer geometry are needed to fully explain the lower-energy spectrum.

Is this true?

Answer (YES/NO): NO